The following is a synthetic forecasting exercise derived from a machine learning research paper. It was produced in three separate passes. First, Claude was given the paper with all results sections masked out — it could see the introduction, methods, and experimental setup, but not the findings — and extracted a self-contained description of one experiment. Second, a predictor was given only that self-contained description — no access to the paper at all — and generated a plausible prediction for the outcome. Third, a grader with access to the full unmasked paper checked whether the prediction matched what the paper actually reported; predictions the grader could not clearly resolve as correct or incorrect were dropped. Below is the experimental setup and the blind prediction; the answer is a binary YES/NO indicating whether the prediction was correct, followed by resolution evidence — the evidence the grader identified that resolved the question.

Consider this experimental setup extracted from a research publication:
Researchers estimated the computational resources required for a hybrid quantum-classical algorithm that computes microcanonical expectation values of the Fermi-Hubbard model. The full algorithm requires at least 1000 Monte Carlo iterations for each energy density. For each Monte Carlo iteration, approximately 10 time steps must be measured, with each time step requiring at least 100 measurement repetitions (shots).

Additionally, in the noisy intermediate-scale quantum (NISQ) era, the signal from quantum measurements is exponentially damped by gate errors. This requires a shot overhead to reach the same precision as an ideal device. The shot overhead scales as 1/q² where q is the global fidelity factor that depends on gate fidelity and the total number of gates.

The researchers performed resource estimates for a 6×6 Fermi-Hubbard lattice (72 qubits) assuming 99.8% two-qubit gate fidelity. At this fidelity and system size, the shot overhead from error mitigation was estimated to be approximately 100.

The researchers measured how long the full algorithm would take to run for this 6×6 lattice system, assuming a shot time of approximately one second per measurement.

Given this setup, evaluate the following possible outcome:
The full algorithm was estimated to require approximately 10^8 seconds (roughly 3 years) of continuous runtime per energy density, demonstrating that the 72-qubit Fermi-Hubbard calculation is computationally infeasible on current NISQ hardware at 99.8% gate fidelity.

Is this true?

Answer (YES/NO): YES